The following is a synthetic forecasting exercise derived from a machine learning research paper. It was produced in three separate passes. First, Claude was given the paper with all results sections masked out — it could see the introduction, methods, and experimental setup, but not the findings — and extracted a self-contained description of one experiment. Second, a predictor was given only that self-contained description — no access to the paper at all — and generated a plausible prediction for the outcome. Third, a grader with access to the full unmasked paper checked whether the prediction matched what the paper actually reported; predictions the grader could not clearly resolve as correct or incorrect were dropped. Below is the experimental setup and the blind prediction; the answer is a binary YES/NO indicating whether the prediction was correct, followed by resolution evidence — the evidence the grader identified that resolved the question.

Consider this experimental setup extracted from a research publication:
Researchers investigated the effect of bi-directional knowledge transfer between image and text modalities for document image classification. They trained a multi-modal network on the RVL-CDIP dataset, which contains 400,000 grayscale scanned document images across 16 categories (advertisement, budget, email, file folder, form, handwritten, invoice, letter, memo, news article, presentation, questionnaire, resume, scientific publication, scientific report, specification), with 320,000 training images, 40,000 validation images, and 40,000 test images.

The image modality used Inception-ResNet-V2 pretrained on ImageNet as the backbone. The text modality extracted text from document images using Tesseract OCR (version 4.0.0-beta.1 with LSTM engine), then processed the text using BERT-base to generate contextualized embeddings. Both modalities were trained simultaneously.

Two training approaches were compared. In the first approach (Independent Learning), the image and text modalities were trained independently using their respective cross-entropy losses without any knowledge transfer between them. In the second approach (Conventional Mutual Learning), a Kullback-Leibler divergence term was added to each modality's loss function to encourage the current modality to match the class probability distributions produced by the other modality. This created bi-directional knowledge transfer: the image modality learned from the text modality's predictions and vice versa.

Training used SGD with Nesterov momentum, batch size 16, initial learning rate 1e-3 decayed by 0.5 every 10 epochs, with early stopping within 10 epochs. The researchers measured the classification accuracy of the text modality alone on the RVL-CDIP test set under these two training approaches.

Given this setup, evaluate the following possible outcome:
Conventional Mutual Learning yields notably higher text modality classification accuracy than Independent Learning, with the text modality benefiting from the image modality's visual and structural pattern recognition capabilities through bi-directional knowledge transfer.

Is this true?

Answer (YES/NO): NO